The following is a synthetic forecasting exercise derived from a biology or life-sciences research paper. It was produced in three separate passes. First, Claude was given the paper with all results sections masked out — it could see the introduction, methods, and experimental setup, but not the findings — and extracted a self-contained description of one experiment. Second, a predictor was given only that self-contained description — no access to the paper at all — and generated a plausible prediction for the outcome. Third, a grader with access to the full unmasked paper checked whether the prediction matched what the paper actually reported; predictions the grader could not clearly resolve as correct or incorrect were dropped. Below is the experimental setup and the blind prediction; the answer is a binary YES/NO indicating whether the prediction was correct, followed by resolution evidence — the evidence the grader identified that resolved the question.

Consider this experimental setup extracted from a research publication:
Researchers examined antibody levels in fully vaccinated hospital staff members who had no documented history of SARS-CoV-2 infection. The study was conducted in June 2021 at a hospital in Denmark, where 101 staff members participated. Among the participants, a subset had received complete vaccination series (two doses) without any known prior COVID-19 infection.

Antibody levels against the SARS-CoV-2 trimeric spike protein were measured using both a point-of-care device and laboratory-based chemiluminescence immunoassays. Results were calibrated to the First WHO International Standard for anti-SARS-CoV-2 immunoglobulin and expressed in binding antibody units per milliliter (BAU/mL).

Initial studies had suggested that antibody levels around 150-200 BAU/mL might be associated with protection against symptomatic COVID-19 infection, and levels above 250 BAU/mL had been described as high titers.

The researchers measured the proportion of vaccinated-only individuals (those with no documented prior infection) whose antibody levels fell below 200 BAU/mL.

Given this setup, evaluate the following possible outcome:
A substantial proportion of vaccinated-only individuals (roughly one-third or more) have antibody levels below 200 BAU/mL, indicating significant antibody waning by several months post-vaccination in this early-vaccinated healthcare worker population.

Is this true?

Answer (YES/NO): NO